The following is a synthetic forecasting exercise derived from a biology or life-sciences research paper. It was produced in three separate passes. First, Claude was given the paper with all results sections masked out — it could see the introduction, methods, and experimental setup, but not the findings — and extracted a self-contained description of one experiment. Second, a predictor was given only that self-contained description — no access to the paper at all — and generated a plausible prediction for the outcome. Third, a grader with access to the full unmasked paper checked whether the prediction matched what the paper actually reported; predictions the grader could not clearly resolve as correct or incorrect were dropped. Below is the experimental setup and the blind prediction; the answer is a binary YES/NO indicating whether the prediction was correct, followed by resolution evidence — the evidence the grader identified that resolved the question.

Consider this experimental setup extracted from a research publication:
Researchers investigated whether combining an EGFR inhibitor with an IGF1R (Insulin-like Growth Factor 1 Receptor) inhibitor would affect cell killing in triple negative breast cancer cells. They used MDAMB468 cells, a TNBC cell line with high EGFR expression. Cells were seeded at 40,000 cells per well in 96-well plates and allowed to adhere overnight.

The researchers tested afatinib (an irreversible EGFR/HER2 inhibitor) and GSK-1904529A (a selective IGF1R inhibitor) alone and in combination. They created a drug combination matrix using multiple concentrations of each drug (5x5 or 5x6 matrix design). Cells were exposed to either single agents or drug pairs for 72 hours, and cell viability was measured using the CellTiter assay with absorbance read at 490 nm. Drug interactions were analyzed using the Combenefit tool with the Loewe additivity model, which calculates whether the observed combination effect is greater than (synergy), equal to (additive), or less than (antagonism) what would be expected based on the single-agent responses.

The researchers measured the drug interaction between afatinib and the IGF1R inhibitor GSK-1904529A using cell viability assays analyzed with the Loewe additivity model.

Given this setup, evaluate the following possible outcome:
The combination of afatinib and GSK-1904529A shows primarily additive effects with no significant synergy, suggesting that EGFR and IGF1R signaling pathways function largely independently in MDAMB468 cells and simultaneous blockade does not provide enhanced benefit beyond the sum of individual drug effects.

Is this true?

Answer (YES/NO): NO